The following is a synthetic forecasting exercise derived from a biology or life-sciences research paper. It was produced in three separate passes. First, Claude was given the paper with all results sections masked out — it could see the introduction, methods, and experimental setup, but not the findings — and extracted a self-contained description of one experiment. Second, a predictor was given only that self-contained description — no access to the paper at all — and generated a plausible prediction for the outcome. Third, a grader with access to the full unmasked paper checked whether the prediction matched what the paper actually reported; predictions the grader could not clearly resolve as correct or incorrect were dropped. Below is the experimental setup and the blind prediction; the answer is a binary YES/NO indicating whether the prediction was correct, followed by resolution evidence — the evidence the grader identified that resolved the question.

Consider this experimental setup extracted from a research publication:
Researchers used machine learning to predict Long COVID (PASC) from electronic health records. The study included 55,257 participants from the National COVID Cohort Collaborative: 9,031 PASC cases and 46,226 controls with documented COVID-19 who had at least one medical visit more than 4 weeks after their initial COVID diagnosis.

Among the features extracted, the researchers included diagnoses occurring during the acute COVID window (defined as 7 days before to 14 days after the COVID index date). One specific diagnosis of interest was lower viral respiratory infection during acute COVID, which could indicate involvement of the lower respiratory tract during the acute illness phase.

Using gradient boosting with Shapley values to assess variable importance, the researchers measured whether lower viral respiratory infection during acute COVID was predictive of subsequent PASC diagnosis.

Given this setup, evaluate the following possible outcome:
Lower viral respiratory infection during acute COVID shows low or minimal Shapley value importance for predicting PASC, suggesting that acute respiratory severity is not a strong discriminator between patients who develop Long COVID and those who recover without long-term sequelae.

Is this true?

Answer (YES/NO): NO